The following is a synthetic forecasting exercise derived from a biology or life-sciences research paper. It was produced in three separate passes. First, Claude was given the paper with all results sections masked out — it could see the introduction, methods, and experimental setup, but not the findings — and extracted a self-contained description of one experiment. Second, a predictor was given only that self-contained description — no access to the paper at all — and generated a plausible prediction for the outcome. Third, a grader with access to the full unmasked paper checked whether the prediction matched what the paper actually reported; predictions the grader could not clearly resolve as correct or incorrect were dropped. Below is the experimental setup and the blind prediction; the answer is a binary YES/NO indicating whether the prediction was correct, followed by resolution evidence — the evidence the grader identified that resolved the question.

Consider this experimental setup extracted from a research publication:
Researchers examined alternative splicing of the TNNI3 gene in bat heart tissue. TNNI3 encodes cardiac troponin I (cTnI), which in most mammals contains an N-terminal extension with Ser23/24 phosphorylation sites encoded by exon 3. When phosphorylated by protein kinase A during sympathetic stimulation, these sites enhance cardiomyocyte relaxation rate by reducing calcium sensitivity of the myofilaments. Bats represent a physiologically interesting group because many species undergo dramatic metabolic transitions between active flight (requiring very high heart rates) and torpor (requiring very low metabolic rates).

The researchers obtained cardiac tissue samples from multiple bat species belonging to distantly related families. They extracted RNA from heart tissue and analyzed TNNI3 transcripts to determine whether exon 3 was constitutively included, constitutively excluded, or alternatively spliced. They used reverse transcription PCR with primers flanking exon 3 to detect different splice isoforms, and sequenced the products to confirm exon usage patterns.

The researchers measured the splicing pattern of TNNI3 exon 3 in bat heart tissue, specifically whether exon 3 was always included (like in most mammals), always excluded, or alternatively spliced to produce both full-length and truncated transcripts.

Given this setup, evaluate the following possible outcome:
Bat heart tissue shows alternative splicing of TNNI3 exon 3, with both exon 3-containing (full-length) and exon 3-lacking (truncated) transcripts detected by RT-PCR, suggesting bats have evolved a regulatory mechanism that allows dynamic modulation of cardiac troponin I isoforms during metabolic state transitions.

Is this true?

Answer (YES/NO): YES